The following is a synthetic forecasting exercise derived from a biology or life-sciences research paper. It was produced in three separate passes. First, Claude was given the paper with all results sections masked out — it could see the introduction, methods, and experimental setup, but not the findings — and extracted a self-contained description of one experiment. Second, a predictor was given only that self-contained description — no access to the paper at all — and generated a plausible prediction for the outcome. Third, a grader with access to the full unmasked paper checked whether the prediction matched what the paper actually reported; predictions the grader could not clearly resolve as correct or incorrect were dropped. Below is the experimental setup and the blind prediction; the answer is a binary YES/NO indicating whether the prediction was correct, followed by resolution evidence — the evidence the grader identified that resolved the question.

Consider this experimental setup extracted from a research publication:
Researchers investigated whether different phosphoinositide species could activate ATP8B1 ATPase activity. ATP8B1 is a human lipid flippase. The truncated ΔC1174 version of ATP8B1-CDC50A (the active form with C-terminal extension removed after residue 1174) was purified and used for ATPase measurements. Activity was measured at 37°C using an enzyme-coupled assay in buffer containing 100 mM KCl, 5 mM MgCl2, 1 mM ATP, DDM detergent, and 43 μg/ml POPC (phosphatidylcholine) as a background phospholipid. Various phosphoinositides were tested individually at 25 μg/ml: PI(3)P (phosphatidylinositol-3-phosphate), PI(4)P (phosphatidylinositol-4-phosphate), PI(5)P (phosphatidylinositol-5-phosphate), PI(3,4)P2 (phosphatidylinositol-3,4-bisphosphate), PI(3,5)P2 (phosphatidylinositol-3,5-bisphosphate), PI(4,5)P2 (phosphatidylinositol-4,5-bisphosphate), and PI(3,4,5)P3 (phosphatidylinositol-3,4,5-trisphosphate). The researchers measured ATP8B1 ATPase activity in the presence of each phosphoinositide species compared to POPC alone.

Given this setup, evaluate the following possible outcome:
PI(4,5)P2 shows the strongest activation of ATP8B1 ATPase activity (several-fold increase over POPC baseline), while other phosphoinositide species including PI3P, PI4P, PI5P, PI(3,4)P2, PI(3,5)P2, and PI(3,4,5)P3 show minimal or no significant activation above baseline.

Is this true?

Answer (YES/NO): NO